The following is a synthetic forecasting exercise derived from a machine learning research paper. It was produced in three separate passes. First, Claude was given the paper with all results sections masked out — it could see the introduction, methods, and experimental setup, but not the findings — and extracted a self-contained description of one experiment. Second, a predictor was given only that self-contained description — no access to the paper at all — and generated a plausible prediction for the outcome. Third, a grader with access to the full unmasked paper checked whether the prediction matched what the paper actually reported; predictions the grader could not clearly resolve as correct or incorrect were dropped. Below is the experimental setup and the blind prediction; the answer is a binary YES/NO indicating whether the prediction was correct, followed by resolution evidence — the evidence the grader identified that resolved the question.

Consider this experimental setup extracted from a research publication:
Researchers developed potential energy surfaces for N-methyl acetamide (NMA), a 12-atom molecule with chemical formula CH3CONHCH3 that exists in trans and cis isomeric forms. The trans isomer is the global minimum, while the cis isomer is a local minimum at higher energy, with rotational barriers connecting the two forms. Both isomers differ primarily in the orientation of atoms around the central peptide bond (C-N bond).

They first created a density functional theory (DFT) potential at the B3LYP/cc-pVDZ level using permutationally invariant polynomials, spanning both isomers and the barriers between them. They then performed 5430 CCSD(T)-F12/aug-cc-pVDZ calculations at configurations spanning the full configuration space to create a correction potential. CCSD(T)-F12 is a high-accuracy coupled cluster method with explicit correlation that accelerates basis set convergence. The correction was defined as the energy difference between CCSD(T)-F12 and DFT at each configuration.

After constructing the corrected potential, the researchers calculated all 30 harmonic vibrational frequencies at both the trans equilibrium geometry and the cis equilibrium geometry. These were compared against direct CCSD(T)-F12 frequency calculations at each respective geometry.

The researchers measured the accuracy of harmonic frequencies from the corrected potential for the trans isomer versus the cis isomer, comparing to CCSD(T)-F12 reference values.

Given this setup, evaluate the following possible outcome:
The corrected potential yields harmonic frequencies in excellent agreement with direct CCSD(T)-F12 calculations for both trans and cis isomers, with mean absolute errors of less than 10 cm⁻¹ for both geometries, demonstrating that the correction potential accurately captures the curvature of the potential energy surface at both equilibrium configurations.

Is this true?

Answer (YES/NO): NO